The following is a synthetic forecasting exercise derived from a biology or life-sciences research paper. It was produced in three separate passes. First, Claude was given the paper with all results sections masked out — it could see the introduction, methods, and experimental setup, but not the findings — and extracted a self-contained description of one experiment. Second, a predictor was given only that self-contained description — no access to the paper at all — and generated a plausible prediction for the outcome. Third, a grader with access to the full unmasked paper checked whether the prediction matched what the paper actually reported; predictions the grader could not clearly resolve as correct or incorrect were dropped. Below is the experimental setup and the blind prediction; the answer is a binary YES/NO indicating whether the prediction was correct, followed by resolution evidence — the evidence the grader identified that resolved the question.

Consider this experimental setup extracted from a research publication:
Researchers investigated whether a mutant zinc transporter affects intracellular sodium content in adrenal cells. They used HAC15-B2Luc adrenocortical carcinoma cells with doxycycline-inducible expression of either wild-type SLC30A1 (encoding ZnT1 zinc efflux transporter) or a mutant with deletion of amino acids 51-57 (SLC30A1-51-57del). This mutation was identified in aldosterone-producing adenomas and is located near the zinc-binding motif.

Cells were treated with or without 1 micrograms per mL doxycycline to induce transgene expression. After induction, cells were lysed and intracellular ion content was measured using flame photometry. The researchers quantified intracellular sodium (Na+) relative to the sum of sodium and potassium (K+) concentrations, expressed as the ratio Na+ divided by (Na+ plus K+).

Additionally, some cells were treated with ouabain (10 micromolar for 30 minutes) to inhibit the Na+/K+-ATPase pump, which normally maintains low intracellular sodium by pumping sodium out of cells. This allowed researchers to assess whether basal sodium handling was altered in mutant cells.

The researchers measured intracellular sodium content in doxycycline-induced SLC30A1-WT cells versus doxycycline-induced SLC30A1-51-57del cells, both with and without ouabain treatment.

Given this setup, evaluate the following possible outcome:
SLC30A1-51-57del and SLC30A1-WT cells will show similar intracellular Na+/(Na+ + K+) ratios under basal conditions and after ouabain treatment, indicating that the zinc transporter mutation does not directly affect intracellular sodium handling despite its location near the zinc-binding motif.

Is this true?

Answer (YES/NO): NO